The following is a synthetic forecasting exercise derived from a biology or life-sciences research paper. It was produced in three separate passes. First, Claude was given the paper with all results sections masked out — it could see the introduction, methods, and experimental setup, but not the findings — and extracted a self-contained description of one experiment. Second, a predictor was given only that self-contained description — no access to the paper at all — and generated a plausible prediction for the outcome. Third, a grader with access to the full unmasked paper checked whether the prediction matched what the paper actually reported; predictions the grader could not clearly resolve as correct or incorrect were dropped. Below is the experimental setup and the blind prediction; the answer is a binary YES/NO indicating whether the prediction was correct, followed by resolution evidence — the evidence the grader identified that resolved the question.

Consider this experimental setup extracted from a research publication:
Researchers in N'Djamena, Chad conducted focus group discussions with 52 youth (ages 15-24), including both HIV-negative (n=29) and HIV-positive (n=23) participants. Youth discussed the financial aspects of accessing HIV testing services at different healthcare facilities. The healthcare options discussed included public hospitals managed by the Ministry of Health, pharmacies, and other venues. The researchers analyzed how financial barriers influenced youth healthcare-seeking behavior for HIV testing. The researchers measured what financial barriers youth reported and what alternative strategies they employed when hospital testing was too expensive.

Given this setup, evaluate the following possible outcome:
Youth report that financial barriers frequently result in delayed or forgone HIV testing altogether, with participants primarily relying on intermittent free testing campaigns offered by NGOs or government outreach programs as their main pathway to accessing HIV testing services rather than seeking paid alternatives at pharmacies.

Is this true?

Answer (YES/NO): NO